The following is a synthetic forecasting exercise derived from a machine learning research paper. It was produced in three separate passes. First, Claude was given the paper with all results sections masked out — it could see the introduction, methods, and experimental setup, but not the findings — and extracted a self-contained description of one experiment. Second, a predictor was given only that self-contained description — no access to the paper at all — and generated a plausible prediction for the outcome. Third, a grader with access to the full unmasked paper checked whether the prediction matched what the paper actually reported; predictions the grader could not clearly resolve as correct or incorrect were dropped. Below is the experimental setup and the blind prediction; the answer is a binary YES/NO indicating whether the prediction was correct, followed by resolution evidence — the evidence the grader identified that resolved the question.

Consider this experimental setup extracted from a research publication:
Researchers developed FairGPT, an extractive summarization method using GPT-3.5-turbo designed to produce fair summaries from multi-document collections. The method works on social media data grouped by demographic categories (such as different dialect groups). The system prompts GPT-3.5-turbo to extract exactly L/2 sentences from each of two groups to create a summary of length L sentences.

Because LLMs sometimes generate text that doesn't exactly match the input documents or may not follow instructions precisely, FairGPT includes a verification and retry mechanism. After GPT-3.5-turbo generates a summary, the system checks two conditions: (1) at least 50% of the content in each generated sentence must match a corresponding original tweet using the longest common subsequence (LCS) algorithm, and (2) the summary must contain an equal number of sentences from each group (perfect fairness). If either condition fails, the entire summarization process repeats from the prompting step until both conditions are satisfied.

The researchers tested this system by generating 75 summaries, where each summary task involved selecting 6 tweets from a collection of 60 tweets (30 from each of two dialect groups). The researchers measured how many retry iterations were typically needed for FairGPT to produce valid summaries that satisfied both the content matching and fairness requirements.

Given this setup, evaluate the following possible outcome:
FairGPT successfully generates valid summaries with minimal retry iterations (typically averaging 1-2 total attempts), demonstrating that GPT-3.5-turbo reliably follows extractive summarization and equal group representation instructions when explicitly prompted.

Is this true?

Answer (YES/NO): YES